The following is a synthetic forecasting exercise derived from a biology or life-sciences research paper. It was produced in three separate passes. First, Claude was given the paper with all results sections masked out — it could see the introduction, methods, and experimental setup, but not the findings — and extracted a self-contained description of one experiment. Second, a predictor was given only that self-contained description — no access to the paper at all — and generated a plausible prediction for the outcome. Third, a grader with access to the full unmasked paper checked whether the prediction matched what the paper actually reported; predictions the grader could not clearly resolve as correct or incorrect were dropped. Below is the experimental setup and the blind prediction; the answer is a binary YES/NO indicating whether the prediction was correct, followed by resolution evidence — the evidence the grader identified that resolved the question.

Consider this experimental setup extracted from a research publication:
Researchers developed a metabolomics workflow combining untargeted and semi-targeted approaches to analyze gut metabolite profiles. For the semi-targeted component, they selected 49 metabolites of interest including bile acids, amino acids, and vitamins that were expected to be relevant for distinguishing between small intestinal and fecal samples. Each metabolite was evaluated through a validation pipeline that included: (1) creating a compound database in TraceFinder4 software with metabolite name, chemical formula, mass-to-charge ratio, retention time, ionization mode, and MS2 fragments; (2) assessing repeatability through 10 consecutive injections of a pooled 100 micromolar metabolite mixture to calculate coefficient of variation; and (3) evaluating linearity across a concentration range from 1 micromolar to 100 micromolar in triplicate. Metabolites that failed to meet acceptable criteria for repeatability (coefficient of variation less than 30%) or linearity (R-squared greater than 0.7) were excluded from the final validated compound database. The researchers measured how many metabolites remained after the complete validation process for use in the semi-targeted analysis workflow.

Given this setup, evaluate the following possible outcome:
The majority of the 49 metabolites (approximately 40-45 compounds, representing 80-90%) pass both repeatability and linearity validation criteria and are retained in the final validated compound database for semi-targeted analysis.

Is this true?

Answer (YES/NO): NO